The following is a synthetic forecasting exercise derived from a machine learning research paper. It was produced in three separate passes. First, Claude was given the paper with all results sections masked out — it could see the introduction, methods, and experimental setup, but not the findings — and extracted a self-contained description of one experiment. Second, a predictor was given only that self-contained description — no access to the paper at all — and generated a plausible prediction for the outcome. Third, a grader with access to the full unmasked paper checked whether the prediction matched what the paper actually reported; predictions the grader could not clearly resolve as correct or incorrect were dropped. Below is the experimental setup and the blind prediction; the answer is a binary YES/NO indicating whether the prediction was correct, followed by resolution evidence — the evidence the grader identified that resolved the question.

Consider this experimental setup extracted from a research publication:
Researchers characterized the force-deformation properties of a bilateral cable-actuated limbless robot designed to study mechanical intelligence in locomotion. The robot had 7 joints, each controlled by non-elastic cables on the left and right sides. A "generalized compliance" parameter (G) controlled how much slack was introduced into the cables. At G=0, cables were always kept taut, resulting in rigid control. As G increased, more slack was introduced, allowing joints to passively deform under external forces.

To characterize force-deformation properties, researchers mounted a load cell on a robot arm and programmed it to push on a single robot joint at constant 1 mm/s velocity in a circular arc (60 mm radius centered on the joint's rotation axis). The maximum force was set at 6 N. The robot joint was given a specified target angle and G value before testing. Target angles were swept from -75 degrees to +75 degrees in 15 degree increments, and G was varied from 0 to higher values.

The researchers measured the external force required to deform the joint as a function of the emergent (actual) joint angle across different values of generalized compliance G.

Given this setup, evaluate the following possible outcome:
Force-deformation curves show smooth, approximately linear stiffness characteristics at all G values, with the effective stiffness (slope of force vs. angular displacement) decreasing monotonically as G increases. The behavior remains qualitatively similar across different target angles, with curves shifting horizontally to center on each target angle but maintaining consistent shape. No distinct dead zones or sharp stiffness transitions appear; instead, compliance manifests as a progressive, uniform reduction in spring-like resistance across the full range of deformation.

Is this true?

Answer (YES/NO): NO